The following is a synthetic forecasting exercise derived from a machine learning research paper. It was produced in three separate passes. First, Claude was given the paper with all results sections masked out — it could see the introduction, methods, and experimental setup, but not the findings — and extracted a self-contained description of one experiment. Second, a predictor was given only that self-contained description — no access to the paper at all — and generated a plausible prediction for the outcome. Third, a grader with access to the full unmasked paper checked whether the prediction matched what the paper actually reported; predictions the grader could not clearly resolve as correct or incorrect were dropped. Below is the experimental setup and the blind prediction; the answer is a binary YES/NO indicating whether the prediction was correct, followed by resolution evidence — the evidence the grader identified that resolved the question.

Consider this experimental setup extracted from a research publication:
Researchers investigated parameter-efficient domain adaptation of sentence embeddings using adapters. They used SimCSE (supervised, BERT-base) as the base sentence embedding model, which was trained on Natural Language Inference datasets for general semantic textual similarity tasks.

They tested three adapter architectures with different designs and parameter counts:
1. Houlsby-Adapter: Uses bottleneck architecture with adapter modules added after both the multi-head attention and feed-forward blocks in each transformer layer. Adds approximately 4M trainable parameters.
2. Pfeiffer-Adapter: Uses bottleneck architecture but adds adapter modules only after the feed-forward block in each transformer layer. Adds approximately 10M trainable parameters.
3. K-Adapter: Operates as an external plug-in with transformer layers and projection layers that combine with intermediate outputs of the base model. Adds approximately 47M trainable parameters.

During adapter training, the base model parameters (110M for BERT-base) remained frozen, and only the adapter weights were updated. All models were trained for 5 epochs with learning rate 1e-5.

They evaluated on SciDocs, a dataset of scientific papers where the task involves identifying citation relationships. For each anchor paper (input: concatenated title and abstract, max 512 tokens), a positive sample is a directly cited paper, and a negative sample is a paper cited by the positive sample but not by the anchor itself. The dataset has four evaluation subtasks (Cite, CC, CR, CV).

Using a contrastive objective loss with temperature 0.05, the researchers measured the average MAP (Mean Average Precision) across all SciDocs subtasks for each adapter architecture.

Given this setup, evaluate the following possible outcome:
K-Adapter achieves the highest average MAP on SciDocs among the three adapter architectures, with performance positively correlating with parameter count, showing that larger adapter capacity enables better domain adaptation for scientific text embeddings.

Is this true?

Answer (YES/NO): NO